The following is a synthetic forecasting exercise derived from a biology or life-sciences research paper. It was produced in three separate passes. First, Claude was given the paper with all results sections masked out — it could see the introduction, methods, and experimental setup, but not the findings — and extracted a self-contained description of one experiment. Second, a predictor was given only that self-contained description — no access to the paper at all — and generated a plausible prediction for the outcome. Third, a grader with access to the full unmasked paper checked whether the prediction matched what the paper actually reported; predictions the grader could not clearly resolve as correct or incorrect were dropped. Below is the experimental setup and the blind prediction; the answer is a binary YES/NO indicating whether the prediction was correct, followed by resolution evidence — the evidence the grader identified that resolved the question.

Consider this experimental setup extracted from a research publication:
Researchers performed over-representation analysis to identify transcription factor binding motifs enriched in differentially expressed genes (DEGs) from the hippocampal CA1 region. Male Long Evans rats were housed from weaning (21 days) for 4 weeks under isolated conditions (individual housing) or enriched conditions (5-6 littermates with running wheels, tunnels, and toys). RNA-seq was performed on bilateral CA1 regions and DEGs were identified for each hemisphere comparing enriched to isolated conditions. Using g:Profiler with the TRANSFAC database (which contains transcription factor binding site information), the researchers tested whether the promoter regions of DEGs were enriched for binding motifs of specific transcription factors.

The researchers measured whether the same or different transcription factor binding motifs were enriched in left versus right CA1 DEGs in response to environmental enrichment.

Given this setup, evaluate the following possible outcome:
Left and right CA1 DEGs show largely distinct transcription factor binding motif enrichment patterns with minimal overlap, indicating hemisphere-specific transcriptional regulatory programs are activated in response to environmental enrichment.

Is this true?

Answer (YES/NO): NO